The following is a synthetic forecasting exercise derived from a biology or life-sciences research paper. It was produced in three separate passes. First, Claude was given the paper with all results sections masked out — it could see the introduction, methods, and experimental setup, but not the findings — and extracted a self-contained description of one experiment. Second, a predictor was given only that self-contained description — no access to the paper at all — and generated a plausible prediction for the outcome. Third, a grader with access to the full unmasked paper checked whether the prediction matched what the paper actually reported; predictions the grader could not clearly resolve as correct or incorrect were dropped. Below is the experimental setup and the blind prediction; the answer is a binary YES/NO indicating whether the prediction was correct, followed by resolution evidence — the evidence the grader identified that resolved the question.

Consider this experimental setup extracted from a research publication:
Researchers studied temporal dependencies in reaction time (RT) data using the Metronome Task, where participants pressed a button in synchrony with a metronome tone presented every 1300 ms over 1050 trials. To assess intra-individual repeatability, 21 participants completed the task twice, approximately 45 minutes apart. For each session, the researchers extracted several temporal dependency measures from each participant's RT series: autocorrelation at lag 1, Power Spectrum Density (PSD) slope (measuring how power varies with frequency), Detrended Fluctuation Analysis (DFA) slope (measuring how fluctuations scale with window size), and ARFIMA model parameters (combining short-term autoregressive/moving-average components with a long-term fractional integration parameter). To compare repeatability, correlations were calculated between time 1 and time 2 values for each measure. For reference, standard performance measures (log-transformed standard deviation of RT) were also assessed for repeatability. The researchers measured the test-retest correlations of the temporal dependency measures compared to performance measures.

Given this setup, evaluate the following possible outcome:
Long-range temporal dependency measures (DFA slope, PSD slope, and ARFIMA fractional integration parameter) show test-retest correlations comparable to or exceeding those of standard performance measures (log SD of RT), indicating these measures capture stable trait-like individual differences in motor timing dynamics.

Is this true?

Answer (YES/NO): NO